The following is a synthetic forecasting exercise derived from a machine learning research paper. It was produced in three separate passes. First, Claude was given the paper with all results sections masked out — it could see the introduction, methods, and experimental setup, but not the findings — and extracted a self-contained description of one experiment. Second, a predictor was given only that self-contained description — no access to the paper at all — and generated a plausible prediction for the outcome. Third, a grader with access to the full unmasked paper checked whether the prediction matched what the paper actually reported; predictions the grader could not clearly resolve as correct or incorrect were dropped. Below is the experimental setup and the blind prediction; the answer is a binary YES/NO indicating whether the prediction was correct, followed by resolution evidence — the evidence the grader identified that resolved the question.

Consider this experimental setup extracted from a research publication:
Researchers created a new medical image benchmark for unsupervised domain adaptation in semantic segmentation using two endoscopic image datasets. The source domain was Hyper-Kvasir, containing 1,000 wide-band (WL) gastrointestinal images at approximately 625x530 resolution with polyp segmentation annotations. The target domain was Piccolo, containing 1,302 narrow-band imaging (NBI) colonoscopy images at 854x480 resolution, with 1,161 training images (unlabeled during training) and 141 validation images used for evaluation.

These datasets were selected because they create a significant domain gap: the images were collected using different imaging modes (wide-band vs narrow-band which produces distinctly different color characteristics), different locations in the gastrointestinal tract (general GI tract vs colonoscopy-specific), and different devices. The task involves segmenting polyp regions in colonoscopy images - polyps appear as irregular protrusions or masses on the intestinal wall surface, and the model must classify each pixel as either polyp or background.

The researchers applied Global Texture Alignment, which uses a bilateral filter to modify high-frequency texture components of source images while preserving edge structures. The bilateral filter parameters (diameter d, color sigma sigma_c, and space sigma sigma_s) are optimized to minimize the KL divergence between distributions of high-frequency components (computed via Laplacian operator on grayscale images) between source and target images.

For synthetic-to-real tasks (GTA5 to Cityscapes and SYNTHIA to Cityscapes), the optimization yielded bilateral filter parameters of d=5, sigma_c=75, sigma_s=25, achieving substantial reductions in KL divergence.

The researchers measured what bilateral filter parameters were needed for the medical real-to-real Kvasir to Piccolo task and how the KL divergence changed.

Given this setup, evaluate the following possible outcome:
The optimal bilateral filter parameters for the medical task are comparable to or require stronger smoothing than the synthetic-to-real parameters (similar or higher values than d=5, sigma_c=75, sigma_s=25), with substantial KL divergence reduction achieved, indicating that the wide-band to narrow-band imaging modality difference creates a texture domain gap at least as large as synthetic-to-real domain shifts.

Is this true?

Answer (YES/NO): NO